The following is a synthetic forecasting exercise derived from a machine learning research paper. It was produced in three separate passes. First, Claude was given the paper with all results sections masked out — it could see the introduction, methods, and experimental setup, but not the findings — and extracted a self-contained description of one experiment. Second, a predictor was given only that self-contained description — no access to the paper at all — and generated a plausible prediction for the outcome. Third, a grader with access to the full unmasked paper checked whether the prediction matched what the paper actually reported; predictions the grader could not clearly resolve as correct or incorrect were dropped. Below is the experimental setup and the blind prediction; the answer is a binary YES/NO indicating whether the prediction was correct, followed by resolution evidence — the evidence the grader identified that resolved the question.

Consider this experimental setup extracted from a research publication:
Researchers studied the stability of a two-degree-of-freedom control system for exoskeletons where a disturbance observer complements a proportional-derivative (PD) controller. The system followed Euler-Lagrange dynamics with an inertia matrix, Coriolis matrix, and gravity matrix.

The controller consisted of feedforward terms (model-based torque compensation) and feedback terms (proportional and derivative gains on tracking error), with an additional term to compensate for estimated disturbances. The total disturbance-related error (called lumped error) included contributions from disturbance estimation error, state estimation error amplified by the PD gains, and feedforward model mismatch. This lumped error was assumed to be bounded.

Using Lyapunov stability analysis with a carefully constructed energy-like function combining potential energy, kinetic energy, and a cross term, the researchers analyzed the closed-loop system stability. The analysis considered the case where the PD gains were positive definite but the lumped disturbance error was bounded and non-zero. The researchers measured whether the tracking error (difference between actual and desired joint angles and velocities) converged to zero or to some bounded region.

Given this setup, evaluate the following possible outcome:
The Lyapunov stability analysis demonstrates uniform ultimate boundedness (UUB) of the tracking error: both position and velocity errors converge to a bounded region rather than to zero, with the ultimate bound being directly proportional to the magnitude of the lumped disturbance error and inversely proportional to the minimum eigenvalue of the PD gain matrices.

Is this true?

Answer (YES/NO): NO